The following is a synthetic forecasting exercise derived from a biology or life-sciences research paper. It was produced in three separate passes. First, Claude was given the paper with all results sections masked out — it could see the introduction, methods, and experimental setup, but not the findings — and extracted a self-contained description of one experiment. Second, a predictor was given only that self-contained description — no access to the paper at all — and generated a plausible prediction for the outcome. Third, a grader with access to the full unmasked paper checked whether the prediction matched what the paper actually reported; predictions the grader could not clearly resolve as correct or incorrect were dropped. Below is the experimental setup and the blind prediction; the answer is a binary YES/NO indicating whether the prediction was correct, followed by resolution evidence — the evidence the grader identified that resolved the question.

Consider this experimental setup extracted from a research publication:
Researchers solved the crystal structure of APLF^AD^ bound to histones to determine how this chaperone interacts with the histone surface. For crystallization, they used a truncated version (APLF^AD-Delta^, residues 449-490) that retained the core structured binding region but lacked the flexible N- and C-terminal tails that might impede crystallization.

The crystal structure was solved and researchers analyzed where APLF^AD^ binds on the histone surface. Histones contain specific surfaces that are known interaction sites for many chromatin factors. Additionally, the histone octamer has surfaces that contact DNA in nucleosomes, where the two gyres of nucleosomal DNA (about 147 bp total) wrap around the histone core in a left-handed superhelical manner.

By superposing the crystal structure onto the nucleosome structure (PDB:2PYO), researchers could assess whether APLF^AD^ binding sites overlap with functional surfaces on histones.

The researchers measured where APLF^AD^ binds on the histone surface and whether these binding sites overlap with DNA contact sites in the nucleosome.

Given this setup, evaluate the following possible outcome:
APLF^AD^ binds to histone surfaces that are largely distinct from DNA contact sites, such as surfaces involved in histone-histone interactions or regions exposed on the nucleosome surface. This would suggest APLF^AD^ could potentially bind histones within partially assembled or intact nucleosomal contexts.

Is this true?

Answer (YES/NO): NO